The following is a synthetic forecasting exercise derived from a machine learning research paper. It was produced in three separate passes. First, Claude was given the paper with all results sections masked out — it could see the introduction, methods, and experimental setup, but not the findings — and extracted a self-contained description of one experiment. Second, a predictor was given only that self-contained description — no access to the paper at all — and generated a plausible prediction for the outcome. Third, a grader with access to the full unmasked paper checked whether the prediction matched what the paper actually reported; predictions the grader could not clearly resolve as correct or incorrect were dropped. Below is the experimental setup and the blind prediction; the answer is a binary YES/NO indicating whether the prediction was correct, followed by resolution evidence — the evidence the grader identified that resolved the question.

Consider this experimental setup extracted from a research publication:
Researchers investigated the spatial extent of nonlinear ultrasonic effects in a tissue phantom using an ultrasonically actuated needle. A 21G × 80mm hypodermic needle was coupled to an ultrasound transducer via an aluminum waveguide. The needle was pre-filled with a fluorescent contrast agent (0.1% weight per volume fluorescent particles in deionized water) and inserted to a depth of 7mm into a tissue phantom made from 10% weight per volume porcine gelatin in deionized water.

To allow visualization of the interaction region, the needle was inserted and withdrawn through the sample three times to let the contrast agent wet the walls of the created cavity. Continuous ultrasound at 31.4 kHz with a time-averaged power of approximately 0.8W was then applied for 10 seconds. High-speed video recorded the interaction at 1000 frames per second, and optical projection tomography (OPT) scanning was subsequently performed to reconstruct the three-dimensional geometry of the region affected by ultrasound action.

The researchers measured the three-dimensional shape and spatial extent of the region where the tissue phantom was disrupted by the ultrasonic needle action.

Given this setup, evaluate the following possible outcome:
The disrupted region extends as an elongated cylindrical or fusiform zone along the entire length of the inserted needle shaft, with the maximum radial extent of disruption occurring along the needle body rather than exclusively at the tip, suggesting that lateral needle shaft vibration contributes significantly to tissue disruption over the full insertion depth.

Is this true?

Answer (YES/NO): NO